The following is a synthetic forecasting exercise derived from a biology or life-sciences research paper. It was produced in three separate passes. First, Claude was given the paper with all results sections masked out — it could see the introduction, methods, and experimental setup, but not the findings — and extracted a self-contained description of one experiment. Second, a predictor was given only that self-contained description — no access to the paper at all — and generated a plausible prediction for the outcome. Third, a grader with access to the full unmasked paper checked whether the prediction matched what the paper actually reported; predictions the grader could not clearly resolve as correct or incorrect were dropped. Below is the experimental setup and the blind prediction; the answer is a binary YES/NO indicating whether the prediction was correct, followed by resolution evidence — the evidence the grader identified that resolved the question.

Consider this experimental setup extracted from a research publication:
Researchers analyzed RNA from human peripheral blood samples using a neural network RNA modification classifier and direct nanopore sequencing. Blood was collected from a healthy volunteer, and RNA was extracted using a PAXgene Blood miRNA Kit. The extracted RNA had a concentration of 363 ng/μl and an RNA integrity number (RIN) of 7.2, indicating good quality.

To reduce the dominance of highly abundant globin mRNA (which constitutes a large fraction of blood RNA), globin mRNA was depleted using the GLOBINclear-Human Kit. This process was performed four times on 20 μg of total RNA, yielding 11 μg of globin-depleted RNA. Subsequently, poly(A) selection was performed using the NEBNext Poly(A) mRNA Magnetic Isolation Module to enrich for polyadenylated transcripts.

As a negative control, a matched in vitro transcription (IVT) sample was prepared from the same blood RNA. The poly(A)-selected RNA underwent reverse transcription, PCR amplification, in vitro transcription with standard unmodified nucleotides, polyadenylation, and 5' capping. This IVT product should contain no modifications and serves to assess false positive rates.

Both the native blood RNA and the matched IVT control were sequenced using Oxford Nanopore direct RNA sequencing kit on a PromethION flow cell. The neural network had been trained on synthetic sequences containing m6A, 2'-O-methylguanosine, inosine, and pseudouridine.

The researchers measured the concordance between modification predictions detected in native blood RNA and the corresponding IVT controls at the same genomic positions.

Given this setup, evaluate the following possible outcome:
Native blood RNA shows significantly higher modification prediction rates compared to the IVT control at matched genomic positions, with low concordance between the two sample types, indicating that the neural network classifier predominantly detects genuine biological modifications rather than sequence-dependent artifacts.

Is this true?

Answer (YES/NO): YES